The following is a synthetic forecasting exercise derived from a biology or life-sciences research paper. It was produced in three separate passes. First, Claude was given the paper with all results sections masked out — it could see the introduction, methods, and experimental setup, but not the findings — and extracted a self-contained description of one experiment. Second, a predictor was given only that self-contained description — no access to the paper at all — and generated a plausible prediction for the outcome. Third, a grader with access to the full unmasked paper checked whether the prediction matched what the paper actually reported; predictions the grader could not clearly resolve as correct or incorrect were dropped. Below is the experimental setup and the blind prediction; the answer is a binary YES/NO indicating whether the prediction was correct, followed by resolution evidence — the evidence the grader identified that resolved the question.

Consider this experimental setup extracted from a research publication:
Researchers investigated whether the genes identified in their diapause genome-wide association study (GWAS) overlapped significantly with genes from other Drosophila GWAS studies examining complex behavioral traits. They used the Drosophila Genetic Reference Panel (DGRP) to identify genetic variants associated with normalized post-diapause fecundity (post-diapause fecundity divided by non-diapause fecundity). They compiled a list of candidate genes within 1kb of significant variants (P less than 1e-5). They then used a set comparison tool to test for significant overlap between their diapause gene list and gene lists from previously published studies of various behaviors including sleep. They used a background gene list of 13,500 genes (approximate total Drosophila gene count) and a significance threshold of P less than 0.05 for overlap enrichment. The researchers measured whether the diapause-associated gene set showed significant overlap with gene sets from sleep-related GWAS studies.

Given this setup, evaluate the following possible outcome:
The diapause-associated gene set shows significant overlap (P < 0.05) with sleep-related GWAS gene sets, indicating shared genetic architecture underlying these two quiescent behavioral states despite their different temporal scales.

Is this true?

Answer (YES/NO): YES